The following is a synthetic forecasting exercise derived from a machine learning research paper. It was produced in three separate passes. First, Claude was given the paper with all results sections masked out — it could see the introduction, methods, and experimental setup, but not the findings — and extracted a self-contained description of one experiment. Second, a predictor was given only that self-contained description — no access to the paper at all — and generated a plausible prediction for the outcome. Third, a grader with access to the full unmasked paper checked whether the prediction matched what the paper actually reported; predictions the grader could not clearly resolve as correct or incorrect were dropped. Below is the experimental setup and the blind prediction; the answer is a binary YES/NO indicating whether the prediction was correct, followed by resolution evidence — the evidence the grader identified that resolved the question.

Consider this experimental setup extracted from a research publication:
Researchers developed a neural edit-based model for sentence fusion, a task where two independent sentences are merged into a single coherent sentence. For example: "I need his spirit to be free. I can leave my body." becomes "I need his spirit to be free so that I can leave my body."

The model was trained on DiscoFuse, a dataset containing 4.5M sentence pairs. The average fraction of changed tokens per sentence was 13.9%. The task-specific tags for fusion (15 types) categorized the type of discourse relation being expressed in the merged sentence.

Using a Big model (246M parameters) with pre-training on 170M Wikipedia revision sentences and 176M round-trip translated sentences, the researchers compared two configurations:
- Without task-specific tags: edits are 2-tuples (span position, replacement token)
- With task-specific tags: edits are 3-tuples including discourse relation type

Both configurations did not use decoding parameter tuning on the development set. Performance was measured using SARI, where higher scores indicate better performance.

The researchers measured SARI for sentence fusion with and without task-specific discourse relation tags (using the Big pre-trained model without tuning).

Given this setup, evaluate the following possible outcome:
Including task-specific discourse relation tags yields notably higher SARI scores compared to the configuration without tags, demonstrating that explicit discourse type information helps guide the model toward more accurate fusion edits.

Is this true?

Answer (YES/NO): NO